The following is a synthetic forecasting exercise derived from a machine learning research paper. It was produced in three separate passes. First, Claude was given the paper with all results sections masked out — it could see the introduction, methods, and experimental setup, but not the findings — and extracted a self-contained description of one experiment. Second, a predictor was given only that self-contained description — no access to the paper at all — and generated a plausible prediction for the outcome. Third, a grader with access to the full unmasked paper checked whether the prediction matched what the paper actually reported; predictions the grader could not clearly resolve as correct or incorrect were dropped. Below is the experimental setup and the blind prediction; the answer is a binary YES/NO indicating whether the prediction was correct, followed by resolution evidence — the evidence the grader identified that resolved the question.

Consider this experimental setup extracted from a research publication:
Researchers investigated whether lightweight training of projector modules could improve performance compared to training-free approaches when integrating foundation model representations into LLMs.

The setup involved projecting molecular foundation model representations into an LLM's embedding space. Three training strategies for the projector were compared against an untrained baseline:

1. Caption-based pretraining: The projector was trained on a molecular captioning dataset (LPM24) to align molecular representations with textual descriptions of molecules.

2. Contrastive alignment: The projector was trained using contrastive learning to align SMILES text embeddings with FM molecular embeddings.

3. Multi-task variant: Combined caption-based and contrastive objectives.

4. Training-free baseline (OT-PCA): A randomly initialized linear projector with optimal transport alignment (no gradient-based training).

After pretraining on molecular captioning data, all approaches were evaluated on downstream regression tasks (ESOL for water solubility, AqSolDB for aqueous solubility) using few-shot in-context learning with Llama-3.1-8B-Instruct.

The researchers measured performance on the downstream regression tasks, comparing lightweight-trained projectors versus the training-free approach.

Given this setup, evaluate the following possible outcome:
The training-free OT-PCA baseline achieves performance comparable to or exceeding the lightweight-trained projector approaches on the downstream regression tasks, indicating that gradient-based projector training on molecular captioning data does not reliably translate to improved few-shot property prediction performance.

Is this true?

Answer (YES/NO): YES